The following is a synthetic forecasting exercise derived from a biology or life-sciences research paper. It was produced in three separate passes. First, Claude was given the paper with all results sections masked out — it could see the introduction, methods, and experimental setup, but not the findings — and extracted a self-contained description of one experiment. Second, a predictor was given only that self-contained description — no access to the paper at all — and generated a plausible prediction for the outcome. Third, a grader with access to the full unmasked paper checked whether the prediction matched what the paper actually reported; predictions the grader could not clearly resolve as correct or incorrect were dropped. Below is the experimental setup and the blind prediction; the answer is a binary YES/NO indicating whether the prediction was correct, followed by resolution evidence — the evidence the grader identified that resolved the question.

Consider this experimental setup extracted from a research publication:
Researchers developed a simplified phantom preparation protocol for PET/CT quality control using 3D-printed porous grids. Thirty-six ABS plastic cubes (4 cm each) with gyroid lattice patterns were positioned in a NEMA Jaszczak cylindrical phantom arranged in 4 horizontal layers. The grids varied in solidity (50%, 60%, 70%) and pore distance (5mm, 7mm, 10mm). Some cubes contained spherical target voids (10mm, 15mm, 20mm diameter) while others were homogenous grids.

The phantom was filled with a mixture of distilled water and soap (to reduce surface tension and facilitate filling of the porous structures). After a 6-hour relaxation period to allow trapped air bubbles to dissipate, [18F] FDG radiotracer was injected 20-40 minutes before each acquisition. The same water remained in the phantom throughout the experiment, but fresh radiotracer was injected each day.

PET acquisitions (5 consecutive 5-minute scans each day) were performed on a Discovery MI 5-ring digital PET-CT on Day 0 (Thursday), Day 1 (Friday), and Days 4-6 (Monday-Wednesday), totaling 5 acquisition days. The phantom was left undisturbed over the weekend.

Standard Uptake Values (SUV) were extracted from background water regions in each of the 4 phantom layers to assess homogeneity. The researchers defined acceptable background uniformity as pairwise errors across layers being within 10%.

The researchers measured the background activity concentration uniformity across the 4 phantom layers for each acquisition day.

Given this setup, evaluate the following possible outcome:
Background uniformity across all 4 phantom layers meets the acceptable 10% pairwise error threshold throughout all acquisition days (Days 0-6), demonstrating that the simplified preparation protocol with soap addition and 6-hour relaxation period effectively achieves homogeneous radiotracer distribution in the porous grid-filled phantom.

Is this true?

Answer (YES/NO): NO